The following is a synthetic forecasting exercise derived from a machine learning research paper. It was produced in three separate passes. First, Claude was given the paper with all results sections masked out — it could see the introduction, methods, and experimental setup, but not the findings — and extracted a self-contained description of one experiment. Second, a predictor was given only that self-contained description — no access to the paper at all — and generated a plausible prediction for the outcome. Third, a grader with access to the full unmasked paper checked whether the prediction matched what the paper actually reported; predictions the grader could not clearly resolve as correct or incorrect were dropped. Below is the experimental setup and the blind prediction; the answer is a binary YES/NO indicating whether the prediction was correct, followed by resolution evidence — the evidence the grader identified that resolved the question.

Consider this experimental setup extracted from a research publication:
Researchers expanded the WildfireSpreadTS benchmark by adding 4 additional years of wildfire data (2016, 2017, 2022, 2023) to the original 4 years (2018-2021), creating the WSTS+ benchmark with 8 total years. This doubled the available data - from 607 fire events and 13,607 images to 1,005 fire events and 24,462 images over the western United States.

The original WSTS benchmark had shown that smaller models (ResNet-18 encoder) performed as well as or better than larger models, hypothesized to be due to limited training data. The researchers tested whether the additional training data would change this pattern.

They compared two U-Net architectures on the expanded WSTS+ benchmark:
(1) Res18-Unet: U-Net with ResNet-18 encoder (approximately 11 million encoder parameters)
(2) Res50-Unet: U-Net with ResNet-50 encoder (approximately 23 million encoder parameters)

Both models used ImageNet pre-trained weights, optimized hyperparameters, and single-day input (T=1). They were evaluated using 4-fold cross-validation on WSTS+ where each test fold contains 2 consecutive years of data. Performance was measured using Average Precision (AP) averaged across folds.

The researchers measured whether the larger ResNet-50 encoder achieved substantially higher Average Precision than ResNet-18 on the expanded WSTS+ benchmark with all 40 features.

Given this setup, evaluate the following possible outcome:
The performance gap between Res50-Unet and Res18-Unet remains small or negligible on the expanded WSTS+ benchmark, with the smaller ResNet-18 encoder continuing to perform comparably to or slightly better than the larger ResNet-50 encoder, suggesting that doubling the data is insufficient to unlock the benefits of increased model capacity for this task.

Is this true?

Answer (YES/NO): YES